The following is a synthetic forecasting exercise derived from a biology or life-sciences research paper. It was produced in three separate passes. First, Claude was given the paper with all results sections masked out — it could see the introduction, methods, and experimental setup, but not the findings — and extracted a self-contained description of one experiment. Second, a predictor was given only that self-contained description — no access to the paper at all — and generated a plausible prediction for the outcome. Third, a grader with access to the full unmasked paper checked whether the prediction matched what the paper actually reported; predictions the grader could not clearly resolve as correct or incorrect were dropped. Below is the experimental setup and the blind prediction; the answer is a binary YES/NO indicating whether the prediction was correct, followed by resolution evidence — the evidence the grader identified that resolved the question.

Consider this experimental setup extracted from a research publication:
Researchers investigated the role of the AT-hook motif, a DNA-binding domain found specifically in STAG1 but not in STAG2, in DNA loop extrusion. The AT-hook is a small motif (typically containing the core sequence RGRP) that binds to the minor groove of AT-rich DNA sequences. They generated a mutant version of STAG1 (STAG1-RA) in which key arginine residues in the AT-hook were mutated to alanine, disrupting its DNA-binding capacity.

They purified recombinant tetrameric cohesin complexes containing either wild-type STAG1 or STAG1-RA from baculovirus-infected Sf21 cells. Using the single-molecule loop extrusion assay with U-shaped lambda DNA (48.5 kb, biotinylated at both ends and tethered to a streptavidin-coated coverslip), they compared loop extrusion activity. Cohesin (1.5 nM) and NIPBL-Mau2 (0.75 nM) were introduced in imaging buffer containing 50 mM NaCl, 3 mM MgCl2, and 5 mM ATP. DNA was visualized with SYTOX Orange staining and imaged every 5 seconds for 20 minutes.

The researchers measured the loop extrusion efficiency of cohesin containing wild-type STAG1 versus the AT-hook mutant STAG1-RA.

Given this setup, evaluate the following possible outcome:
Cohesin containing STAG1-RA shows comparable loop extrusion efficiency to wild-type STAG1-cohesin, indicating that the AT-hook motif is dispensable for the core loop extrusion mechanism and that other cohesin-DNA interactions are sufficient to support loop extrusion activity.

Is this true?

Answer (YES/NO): NO